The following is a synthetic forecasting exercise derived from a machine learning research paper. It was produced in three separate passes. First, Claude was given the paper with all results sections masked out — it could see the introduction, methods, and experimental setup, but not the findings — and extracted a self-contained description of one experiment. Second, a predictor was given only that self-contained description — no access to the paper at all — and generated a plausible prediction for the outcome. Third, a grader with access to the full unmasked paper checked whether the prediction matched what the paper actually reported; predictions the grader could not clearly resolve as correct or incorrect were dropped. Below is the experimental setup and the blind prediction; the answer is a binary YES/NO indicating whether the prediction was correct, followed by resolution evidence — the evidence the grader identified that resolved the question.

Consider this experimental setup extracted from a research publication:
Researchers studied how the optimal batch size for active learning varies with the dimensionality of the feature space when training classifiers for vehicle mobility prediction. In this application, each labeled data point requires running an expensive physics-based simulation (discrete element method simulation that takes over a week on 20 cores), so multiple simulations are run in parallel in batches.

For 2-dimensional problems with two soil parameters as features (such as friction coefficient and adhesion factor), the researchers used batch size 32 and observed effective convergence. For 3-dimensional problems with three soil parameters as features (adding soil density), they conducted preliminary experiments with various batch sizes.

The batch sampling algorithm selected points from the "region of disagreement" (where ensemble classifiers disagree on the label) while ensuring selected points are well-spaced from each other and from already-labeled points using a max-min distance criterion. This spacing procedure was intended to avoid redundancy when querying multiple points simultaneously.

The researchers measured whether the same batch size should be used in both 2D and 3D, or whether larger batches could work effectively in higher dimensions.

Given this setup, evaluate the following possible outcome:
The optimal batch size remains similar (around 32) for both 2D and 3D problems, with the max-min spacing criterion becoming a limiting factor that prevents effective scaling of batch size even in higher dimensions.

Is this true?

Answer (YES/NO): NO